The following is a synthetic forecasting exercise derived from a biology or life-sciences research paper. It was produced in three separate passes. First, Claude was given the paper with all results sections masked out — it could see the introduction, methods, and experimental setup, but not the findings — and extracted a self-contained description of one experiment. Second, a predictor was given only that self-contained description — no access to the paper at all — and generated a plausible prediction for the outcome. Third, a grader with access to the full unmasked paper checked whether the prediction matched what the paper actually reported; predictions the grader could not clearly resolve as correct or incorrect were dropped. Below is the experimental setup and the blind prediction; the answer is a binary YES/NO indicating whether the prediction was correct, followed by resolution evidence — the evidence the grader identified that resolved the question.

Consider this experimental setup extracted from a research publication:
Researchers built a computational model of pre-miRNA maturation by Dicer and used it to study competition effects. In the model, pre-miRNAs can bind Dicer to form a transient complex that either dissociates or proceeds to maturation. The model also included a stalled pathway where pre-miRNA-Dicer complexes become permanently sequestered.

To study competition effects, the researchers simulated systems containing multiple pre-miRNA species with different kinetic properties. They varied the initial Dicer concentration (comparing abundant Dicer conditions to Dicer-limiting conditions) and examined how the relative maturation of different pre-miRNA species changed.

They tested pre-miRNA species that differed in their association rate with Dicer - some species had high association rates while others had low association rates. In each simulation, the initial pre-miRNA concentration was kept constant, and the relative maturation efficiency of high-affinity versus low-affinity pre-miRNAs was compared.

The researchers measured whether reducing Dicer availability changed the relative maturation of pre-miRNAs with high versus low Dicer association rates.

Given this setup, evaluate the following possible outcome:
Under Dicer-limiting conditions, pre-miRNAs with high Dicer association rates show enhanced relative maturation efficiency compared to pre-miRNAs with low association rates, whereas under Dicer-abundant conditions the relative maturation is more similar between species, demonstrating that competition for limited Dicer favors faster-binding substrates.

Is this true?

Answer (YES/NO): YES